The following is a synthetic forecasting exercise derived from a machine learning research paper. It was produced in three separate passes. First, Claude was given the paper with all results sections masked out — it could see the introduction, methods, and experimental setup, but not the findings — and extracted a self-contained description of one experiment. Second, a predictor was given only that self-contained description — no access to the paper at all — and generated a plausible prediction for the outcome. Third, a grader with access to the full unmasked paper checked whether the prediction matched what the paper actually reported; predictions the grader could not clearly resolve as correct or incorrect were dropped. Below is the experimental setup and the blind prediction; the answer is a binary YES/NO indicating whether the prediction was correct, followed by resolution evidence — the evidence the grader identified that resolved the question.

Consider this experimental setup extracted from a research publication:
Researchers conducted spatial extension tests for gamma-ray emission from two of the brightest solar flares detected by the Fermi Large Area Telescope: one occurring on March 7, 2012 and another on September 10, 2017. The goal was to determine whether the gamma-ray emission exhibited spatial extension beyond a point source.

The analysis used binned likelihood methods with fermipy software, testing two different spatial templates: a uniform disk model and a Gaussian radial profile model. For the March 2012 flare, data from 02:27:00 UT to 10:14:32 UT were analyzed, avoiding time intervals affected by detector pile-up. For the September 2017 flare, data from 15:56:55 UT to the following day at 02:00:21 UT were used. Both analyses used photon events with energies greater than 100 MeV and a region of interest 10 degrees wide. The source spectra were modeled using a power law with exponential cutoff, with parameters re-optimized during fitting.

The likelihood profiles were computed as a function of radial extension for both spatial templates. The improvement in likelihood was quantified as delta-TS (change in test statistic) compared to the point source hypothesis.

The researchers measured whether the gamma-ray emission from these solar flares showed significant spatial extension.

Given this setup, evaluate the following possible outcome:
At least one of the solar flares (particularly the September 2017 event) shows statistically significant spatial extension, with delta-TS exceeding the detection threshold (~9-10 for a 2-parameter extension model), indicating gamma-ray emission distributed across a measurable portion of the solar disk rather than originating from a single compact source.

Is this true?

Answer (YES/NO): NO